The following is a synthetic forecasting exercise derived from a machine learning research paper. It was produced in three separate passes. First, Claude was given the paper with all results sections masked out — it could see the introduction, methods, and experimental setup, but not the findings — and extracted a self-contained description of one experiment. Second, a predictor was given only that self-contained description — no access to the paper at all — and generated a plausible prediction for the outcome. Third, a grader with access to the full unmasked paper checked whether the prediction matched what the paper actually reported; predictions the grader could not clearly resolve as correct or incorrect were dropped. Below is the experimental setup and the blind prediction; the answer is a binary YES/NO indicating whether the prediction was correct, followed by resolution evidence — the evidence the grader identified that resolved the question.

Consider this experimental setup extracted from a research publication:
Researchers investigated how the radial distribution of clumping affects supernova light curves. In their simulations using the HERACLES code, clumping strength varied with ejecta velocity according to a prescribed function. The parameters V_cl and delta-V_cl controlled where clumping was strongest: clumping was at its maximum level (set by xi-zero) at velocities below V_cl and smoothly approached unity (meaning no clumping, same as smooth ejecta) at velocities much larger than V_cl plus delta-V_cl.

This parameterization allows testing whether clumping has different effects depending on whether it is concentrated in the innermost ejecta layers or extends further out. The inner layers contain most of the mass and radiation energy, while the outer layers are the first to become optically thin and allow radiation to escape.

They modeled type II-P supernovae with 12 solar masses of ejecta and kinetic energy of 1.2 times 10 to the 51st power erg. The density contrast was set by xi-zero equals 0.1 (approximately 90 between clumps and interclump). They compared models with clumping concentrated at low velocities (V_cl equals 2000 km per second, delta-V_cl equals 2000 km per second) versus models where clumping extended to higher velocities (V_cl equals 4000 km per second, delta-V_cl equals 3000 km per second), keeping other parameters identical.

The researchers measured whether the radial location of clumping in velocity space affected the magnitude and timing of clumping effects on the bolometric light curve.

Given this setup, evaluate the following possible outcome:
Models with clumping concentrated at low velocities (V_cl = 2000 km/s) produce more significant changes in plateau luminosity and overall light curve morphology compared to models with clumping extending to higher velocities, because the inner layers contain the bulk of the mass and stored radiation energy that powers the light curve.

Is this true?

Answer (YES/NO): NO